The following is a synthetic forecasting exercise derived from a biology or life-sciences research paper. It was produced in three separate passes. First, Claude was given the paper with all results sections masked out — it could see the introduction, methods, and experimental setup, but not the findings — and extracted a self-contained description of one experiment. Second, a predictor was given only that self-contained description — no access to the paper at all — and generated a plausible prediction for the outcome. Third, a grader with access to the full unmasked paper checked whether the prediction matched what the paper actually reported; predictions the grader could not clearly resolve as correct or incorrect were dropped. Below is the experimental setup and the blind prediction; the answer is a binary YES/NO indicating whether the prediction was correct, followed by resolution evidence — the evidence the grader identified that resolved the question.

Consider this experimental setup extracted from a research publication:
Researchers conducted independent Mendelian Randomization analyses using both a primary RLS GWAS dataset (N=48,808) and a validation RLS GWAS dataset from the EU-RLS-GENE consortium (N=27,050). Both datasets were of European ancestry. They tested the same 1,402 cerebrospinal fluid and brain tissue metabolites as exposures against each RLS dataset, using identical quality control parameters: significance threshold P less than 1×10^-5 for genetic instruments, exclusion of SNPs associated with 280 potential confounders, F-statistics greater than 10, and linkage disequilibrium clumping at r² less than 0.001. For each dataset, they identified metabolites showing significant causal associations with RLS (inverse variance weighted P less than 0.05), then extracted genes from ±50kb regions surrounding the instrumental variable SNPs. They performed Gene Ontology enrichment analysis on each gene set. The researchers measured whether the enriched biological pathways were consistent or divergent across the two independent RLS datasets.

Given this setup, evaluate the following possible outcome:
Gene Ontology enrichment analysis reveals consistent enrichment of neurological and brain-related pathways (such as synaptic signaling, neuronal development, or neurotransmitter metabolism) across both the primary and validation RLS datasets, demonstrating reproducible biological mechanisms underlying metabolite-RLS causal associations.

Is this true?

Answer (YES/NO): YES